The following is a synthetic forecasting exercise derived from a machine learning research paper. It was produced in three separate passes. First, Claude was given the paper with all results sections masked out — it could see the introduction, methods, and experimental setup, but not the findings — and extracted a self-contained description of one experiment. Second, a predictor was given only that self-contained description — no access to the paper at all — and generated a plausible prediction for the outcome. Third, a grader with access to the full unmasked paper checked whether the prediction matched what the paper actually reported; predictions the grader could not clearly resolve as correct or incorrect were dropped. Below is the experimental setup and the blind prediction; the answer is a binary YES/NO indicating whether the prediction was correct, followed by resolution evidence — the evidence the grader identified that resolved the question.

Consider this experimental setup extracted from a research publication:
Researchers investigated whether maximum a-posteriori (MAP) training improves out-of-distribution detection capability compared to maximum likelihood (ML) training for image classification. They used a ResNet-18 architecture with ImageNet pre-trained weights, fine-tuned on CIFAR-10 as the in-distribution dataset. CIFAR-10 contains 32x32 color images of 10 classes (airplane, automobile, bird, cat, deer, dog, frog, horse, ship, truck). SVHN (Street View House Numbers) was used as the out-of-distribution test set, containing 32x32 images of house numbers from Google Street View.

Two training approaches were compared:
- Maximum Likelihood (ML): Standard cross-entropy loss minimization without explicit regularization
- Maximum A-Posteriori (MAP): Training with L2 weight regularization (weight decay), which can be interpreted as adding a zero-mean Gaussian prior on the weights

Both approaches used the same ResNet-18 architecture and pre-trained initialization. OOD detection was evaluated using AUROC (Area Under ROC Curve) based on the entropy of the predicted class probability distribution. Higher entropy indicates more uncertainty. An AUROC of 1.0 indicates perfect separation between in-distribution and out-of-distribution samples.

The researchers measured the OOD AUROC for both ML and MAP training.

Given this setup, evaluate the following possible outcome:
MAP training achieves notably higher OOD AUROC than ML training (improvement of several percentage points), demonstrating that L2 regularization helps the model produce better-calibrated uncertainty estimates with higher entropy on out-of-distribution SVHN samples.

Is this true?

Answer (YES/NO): NO